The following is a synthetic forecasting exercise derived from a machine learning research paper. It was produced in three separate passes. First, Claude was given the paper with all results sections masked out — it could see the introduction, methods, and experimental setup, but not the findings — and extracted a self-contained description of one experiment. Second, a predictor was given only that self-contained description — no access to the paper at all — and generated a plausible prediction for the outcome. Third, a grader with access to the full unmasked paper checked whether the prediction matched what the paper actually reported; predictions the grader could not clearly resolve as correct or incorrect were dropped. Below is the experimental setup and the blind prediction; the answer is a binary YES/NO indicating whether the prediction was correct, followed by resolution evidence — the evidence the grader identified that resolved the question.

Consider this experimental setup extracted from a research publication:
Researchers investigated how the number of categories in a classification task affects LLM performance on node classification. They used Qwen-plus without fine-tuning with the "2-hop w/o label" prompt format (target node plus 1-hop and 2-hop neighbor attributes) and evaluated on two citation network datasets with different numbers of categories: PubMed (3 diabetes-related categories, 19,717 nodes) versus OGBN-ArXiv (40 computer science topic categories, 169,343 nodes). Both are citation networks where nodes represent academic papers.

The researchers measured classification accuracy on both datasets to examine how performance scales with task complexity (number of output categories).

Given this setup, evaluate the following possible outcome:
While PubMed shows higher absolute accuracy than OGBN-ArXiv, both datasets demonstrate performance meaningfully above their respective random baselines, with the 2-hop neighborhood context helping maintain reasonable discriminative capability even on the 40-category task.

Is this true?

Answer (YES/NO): YES